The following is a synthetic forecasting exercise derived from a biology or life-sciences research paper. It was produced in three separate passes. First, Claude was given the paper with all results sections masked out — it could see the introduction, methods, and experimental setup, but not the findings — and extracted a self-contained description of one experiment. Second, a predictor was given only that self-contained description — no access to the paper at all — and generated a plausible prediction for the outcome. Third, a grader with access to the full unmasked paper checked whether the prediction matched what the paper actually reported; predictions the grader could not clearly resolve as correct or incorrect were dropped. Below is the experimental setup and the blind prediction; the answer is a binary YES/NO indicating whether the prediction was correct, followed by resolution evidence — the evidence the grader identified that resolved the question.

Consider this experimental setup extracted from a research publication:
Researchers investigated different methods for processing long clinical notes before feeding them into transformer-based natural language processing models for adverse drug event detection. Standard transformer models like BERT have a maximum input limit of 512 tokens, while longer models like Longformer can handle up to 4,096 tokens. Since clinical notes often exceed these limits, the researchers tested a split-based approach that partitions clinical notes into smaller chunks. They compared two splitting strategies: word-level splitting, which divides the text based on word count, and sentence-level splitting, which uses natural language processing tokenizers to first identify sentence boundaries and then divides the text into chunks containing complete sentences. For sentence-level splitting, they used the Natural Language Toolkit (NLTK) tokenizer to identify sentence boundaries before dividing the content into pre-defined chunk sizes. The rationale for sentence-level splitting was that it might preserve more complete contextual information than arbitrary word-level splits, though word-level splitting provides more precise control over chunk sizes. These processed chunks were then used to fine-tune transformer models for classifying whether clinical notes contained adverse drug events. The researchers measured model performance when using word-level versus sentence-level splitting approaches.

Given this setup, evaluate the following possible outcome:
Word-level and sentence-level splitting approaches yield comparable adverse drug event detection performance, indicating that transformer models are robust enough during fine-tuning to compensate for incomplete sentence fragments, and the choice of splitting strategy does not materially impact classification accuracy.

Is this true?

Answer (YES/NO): NO